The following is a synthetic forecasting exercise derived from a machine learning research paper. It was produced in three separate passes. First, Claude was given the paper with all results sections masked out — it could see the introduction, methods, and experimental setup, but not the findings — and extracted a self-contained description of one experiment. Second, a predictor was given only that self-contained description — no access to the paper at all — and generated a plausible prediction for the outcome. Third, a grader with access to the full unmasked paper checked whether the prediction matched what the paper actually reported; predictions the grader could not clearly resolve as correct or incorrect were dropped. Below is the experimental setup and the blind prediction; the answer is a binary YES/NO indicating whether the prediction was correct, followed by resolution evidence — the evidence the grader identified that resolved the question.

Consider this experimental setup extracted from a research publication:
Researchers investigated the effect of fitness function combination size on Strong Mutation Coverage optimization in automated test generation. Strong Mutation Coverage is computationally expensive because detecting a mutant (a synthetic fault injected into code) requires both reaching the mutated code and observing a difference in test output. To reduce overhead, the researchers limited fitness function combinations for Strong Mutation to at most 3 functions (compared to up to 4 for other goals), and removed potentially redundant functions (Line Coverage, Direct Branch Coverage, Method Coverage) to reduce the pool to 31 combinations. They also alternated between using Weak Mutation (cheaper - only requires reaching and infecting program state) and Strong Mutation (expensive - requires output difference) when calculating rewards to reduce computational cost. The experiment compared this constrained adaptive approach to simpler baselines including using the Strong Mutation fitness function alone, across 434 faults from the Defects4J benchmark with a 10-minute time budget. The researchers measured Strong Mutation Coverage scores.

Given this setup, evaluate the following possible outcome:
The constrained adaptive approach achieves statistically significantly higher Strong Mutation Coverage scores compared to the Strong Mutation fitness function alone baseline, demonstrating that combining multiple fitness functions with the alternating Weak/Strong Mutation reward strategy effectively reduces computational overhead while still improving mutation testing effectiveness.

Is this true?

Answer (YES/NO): NO